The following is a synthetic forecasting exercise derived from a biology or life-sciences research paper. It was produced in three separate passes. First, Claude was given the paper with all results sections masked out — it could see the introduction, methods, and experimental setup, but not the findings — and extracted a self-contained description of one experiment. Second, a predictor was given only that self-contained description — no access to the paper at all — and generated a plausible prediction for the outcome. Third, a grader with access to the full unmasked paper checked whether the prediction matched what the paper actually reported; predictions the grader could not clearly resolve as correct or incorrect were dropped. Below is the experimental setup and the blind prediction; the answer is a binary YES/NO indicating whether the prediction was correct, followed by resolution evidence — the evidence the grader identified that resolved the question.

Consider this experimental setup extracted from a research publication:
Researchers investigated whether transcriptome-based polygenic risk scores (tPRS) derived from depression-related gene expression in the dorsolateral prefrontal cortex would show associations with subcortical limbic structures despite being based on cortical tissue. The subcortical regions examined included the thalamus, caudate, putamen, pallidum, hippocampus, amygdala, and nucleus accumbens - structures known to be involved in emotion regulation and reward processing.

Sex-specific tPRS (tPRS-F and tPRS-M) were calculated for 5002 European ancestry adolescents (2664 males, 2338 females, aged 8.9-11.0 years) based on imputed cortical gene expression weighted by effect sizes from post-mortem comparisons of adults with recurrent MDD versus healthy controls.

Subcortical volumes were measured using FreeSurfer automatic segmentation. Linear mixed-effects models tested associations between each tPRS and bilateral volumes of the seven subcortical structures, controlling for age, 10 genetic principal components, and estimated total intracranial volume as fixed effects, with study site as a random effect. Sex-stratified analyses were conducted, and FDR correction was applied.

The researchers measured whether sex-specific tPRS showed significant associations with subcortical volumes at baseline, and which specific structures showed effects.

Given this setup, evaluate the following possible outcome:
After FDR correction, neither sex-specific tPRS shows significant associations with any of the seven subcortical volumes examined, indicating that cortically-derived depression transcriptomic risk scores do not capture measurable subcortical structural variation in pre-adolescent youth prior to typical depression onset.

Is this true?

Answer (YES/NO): YES